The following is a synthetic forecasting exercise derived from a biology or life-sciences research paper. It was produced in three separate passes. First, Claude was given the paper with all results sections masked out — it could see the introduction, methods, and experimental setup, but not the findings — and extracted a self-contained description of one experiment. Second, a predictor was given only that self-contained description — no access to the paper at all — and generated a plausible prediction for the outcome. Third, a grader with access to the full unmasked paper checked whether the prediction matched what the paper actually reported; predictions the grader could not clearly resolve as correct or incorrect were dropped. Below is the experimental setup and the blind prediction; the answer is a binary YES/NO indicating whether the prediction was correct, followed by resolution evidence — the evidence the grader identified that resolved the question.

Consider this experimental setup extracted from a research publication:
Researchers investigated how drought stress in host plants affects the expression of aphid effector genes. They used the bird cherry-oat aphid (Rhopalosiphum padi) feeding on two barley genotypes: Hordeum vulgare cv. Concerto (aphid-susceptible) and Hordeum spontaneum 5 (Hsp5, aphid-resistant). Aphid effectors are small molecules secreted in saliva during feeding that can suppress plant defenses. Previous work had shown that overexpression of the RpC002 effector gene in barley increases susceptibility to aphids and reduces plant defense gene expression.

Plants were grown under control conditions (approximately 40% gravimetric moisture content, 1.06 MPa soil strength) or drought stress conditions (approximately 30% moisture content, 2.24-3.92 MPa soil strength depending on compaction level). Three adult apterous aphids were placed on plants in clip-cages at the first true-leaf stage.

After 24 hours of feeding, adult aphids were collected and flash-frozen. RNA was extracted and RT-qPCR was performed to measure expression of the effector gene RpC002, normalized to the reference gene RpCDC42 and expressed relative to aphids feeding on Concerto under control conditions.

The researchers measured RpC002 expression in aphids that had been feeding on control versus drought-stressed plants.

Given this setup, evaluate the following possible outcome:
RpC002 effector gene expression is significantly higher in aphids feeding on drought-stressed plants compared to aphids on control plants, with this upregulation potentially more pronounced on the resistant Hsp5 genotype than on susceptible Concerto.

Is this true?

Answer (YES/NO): NO